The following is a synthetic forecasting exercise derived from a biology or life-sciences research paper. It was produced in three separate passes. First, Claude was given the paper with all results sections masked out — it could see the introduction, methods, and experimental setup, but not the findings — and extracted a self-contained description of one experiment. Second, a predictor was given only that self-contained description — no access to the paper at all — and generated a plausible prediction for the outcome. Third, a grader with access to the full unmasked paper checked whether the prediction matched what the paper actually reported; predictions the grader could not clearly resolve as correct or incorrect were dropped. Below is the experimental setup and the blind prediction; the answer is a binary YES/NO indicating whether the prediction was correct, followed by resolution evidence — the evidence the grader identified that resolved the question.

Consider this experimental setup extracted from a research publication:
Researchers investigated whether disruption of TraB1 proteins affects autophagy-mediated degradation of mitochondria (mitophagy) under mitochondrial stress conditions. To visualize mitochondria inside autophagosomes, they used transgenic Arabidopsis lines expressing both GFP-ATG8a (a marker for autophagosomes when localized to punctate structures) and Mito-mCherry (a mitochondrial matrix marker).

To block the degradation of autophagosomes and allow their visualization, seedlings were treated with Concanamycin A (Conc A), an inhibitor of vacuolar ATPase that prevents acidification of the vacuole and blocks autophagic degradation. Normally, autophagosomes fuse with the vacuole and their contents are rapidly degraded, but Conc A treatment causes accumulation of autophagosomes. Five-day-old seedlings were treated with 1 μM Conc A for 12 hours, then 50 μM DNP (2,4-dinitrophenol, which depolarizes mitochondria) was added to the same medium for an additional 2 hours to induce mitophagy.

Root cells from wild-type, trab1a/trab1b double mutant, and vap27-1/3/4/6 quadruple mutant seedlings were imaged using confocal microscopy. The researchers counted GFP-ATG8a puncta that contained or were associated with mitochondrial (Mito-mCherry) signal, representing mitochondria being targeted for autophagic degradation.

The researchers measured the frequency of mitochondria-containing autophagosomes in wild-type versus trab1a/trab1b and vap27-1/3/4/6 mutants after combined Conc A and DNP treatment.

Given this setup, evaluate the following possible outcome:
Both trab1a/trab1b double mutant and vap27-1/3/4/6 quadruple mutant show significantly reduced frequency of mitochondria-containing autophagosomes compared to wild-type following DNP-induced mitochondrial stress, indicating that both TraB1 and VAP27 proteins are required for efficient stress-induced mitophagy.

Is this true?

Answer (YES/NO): YES